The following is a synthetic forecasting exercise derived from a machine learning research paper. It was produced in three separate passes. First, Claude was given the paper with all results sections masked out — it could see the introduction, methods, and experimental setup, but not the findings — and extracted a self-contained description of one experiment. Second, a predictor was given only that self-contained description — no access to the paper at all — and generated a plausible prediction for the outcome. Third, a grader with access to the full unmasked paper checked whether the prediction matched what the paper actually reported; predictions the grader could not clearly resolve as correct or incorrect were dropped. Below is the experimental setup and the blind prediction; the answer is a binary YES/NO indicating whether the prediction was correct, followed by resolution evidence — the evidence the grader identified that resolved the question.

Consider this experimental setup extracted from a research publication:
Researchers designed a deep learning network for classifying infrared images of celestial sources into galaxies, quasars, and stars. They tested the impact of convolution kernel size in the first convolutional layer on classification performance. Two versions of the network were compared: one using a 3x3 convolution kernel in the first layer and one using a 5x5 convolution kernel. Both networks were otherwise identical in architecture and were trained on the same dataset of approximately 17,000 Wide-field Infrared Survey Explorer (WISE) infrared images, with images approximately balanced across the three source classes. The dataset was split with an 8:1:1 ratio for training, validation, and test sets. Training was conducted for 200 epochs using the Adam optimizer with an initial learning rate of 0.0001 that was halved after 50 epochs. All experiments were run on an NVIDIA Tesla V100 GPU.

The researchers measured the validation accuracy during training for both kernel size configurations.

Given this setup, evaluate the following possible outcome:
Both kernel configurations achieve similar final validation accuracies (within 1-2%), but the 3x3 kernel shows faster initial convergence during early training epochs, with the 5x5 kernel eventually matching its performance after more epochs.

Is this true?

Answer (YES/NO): NO